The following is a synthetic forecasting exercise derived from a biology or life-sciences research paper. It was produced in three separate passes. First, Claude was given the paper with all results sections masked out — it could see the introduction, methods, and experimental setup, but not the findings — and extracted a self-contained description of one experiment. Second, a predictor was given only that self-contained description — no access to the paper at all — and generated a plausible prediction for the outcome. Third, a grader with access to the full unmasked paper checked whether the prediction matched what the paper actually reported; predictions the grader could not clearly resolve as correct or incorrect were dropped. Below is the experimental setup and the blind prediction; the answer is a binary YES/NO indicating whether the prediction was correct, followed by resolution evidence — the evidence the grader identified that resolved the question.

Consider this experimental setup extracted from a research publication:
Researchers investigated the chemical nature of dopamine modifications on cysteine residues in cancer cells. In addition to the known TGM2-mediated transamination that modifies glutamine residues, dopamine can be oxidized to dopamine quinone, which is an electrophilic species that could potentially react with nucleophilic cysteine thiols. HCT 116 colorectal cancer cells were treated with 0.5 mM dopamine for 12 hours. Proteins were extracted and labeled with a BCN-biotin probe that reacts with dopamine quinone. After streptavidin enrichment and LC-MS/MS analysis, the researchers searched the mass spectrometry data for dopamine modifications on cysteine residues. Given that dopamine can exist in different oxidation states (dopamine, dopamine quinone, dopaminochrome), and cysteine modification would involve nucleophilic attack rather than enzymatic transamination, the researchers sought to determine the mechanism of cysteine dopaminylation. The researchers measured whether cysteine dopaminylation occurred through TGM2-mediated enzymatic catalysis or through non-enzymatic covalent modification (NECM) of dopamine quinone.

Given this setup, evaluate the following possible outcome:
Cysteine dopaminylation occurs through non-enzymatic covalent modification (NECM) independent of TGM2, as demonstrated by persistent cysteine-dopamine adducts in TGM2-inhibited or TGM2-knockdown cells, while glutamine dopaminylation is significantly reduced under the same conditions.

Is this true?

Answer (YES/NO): NO